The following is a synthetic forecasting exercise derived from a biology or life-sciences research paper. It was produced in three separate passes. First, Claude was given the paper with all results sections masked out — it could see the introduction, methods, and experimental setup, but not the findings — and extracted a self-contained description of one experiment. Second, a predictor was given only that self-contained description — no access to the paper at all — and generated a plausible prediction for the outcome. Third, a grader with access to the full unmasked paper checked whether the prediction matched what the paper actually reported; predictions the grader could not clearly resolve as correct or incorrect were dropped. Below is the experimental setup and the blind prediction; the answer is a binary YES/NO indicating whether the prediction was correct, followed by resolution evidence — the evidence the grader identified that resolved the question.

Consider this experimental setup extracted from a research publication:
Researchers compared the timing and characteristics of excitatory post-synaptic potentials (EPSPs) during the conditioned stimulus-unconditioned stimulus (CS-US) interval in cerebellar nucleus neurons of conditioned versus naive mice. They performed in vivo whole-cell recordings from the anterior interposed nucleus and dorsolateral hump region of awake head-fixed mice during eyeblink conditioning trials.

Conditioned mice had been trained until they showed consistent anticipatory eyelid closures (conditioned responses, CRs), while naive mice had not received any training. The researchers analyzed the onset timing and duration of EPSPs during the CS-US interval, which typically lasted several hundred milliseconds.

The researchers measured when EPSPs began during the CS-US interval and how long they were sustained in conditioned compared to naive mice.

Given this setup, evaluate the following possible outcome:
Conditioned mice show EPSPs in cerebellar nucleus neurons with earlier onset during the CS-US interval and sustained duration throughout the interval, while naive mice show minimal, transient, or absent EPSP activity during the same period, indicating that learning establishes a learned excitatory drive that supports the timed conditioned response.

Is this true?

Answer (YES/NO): YES